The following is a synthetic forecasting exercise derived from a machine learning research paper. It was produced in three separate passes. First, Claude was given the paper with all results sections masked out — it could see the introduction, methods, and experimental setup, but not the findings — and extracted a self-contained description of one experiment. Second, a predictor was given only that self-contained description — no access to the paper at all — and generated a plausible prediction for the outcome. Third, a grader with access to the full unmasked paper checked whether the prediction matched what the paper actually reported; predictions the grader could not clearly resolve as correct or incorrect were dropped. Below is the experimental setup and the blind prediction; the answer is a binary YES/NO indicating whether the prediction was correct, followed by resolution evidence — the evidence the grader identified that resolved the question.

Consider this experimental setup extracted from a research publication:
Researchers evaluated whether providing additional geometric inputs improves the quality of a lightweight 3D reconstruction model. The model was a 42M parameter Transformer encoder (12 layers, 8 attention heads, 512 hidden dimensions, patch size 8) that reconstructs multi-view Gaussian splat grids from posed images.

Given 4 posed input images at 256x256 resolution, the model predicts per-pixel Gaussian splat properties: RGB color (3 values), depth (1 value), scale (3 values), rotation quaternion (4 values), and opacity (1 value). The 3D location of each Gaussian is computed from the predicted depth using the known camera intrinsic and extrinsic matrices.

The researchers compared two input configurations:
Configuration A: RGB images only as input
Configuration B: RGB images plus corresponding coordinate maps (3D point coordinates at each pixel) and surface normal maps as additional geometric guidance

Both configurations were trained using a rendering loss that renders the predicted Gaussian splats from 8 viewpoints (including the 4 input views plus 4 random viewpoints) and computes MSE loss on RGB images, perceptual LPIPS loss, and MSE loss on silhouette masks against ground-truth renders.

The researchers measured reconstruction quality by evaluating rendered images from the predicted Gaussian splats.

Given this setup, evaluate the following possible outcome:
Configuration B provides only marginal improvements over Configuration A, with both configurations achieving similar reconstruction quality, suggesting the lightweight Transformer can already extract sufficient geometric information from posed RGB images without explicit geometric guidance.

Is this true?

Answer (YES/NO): NO